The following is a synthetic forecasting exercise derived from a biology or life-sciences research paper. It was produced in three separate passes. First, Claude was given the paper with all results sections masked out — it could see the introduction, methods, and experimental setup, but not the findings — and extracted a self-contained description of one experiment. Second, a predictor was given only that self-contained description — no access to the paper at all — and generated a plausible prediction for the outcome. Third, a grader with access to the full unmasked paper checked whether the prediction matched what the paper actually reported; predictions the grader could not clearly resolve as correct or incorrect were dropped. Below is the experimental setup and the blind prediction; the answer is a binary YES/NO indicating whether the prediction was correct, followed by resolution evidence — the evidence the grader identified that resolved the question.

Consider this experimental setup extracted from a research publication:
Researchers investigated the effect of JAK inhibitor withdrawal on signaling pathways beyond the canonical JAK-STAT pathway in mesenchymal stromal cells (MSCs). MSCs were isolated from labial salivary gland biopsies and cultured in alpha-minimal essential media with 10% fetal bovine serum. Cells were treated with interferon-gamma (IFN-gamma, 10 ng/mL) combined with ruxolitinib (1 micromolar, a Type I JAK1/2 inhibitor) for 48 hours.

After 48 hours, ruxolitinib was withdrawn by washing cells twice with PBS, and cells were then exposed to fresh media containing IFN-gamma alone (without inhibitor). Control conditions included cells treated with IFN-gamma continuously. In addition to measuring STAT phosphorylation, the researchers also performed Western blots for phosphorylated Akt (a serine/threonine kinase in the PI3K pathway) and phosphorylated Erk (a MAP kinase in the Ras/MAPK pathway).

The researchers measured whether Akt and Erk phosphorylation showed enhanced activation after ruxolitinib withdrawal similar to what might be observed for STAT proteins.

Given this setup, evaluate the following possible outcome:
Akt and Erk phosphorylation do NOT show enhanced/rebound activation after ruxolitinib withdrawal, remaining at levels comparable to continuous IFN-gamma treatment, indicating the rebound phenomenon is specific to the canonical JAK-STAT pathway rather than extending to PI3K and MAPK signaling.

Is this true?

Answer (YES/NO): NO